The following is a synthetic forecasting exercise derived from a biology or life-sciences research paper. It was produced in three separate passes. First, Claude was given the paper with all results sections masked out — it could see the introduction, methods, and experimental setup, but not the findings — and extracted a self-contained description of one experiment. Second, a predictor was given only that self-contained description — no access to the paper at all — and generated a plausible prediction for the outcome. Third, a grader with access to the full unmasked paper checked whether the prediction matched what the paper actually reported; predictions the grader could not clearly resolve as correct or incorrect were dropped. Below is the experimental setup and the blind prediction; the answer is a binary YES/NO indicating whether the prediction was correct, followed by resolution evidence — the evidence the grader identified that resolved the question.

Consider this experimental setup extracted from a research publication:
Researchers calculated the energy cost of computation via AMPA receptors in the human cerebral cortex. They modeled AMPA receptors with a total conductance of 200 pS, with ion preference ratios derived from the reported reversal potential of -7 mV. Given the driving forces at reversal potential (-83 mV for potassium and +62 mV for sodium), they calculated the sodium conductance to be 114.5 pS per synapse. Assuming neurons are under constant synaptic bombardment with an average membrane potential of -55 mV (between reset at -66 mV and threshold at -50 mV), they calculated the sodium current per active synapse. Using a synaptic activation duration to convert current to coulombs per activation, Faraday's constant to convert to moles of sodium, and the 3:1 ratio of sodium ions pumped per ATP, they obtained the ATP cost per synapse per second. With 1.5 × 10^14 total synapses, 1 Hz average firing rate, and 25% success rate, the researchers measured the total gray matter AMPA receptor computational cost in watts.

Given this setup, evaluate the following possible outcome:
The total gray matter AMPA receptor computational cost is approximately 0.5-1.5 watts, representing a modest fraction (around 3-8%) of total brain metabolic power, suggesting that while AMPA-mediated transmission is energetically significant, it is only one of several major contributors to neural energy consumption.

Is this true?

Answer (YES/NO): NO